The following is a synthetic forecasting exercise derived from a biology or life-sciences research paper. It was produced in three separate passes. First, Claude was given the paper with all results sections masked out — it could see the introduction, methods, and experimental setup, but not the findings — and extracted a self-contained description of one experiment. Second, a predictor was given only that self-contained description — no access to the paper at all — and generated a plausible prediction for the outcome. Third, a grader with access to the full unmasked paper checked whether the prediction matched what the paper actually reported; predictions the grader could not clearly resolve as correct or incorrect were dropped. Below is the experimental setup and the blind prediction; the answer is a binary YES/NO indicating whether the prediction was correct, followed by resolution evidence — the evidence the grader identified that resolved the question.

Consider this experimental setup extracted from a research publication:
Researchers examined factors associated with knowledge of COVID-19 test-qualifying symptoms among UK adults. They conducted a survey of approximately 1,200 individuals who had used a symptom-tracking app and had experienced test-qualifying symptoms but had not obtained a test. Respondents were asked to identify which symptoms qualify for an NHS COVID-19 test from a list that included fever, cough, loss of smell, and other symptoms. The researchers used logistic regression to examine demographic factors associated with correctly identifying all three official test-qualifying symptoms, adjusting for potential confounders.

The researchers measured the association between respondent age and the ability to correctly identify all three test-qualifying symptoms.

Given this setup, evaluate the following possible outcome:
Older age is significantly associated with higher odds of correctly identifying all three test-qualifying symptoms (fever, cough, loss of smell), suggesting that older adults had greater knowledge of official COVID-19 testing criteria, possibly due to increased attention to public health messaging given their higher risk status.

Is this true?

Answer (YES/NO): NO